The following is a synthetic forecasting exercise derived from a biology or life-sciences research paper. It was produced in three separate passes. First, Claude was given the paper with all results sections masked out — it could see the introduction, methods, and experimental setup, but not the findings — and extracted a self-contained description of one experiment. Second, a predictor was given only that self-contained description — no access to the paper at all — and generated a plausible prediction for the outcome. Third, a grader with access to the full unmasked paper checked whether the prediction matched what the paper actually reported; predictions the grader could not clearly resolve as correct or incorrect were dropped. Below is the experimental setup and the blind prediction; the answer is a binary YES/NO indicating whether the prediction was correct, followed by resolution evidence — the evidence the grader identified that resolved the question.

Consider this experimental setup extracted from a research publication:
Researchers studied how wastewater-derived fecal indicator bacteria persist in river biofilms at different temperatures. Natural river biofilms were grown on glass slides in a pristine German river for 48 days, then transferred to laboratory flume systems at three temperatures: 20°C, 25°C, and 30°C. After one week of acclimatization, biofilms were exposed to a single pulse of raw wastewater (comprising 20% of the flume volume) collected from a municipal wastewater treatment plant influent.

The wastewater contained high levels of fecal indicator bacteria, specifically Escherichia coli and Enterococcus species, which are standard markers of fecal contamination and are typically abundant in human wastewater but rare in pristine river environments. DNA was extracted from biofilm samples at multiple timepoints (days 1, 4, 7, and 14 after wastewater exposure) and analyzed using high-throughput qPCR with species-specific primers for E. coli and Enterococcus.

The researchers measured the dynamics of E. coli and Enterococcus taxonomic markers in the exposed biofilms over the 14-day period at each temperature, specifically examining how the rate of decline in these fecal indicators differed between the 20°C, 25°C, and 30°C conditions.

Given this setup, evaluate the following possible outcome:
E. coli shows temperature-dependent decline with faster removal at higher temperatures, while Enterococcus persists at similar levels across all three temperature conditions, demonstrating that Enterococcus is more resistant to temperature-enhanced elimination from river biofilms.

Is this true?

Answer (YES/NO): NO